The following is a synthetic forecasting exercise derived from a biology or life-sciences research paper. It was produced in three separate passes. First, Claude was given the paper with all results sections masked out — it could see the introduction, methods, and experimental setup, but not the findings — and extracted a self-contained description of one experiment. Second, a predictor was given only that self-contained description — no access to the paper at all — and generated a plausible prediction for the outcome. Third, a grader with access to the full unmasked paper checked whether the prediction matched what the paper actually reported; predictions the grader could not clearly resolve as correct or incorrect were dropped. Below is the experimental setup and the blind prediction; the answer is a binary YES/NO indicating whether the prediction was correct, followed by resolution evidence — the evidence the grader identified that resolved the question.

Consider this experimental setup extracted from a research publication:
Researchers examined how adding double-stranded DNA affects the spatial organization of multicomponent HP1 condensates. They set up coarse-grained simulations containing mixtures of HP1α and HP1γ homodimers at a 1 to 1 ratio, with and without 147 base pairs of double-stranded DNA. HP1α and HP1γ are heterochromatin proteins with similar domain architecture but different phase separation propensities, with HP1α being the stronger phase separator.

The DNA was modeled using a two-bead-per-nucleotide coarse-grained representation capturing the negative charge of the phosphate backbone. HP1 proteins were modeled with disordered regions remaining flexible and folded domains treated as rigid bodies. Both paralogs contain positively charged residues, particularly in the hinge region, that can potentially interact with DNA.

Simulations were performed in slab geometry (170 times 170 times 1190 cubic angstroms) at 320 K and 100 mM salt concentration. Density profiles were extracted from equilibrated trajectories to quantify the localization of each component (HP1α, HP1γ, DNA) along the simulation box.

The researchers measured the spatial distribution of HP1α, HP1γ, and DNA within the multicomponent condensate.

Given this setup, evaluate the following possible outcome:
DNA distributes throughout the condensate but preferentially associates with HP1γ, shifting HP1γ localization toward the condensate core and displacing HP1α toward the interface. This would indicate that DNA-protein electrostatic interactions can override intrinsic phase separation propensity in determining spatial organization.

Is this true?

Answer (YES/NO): NO